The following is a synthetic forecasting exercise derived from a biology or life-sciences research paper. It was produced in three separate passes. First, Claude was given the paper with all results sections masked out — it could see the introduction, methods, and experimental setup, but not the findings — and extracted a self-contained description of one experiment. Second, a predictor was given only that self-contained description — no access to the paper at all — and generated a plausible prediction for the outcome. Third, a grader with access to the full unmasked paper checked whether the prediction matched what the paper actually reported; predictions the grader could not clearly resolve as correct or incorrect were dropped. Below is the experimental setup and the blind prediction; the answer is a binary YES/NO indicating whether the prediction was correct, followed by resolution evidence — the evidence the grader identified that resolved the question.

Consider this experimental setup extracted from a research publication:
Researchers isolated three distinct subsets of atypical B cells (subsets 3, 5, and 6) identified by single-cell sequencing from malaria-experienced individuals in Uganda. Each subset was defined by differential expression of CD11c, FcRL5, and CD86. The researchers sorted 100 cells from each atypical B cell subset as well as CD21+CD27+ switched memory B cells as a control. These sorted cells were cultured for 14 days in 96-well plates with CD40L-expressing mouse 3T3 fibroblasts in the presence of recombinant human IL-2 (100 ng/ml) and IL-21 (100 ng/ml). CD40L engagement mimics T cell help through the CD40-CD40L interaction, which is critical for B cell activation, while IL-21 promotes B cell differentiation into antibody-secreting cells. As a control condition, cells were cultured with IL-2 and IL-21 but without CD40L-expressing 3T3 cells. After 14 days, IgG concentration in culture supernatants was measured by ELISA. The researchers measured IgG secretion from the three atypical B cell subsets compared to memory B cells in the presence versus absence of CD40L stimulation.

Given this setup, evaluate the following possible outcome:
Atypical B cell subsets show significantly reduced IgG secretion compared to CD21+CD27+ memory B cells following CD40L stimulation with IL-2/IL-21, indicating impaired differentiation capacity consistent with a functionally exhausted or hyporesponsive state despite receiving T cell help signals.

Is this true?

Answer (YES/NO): NO